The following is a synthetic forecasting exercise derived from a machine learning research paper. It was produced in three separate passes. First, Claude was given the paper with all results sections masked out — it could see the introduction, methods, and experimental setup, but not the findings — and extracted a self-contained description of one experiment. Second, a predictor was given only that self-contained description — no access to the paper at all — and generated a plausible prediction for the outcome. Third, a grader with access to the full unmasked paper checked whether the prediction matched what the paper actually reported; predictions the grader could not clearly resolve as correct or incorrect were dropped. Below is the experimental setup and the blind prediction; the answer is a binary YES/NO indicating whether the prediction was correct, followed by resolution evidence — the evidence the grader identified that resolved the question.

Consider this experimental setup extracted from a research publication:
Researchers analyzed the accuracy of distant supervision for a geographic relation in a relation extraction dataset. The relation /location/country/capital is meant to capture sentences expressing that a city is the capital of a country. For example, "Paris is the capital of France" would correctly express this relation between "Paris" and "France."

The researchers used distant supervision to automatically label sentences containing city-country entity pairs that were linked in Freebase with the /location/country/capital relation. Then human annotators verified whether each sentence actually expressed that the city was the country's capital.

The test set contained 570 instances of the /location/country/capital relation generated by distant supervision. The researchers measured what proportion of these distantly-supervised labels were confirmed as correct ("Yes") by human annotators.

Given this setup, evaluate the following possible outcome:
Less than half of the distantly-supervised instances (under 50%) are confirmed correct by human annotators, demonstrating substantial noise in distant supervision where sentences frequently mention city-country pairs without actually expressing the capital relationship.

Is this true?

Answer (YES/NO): YES